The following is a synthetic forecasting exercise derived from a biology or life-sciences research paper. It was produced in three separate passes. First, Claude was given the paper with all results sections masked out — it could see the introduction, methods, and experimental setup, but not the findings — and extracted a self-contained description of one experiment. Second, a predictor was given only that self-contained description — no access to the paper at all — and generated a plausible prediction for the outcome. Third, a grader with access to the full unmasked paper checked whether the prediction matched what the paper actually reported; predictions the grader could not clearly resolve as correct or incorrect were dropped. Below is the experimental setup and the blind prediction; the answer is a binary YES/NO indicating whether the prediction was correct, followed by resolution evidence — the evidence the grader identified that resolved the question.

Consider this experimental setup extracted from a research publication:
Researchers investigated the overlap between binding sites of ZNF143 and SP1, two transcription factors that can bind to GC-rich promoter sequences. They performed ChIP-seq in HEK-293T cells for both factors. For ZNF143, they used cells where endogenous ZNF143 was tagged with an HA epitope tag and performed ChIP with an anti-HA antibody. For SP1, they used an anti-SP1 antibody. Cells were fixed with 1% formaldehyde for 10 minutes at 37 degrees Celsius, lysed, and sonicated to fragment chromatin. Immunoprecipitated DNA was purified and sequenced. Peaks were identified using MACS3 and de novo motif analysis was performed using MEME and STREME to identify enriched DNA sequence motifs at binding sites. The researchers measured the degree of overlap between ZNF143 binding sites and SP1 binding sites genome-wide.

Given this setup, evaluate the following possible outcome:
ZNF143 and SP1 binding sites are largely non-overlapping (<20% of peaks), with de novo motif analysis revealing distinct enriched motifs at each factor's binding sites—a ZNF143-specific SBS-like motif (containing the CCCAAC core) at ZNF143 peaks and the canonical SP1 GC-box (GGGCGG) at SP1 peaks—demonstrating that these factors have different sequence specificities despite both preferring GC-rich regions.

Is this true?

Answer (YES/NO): NO